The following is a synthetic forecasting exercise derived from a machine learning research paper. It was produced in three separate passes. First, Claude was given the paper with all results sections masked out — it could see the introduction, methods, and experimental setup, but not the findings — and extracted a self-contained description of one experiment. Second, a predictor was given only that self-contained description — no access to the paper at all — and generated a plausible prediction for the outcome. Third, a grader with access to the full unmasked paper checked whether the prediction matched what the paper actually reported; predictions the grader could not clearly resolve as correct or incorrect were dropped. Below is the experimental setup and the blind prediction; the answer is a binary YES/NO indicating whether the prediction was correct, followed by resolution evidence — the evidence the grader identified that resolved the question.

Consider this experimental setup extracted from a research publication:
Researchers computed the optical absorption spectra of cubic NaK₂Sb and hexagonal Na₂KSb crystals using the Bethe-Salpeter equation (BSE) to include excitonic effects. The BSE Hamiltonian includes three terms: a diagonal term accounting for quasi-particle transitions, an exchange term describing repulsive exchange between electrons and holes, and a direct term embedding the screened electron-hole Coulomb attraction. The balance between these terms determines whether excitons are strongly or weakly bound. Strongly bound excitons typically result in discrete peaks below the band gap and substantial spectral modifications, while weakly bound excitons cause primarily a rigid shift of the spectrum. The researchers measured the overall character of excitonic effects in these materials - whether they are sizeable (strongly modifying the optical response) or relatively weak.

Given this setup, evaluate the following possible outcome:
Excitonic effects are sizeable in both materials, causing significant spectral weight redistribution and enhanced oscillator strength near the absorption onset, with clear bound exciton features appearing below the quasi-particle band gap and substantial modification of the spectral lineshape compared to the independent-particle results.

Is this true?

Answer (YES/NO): NO